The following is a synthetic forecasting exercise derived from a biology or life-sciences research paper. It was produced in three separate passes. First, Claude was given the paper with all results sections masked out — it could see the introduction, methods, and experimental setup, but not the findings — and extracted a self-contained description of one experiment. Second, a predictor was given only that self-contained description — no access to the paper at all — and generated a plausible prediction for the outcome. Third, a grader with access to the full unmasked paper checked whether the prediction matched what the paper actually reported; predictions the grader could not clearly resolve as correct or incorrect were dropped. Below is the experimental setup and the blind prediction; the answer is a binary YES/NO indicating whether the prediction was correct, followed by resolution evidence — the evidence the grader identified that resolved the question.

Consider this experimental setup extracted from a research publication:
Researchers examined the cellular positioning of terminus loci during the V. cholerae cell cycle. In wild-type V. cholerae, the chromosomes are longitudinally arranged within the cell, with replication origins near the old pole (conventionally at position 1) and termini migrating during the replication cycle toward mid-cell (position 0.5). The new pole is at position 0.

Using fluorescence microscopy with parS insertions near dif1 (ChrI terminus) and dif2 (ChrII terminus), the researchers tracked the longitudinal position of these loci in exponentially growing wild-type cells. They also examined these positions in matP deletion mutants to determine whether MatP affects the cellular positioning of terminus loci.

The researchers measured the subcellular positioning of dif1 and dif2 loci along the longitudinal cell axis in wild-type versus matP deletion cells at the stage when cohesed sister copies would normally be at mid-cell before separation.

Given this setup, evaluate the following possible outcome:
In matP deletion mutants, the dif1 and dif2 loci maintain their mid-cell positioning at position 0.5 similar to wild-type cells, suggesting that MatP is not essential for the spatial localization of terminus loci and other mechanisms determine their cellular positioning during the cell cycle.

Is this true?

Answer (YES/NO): NO